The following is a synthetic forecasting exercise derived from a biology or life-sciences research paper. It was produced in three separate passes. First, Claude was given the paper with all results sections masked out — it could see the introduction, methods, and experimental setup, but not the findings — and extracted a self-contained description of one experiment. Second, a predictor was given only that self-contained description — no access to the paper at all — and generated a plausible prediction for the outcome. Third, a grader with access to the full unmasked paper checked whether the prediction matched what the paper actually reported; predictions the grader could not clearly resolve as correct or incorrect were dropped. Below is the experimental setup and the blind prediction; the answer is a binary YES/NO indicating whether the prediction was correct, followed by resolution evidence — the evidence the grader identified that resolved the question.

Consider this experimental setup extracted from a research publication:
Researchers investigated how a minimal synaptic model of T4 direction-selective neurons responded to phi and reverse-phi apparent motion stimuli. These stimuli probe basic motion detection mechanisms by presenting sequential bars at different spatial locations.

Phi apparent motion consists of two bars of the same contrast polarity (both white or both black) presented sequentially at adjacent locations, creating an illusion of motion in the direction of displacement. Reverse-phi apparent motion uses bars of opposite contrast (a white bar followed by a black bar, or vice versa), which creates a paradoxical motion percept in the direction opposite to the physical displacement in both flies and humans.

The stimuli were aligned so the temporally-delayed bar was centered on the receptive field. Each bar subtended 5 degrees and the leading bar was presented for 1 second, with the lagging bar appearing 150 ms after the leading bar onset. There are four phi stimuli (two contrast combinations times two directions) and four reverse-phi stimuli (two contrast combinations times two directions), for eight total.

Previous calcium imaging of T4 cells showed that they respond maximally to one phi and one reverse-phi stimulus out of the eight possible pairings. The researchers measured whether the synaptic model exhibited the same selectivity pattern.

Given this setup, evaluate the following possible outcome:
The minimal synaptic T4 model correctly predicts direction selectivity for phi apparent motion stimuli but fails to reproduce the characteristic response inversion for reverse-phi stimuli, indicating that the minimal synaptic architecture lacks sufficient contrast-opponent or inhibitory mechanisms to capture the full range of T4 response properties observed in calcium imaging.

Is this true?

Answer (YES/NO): NO